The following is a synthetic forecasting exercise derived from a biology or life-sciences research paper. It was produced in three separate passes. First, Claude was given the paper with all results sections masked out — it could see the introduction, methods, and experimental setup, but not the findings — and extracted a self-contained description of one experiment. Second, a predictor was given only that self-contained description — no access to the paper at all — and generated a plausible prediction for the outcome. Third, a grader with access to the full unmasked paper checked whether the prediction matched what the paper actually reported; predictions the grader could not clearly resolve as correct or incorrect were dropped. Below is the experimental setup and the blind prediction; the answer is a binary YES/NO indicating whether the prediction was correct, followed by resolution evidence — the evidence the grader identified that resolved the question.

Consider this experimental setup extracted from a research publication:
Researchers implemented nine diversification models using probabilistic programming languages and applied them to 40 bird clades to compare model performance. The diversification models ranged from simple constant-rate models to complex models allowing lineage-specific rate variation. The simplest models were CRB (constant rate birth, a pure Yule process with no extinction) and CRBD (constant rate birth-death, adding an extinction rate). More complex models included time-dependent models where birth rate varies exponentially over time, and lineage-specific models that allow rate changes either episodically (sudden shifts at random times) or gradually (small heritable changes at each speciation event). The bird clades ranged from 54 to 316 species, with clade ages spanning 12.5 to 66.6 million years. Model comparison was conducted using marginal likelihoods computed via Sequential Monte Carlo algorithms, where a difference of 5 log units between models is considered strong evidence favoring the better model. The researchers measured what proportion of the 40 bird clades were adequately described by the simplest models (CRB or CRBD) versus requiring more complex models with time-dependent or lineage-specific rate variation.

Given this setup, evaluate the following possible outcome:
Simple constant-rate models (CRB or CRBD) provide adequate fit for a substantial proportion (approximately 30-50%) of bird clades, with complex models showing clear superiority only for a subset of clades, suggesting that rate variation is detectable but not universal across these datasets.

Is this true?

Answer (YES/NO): NO